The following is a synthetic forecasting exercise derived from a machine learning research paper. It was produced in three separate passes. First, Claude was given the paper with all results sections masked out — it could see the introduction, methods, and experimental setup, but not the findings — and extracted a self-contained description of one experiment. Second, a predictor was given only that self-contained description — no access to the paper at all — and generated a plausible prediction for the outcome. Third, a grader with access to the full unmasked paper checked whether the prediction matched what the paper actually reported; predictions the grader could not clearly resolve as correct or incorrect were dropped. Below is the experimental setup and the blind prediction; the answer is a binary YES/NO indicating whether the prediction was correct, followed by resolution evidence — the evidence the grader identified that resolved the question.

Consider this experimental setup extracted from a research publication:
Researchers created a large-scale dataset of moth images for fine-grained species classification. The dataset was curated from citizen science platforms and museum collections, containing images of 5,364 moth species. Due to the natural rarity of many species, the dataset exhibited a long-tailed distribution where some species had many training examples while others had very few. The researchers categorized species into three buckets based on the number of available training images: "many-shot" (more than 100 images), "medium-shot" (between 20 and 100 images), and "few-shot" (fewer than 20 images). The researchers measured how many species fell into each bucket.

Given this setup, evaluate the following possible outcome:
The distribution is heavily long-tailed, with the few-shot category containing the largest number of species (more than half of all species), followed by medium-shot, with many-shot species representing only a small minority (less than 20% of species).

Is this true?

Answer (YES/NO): NO